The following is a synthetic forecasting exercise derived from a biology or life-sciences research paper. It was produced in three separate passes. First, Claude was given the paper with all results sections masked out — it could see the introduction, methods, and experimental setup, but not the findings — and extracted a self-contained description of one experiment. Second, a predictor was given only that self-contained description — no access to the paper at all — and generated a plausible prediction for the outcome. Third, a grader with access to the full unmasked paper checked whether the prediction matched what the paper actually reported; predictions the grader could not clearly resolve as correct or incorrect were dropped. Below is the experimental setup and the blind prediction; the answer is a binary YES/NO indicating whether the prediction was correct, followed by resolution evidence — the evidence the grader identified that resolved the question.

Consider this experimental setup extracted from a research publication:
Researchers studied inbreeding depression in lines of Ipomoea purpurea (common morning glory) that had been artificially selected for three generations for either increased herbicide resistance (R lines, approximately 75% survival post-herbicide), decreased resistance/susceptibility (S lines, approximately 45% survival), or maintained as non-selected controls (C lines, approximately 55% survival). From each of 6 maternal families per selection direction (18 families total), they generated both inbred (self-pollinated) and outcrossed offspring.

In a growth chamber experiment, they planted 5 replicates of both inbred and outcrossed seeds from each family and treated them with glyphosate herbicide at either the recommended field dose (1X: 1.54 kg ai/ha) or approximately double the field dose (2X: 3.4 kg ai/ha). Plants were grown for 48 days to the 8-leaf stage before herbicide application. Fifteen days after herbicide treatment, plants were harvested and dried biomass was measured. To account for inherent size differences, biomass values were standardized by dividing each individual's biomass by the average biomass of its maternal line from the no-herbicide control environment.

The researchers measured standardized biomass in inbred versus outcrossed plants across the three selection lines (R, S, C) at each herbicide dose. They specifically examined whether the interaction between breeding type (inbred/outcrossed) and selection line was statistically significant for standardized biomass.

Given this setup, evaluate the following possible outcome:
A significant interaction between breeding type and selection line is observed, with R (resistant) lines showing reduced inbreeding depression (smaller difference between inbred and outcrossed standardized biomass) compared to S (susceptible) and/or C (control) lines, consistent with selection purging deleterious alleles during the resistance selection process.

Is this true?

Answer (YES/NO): NO